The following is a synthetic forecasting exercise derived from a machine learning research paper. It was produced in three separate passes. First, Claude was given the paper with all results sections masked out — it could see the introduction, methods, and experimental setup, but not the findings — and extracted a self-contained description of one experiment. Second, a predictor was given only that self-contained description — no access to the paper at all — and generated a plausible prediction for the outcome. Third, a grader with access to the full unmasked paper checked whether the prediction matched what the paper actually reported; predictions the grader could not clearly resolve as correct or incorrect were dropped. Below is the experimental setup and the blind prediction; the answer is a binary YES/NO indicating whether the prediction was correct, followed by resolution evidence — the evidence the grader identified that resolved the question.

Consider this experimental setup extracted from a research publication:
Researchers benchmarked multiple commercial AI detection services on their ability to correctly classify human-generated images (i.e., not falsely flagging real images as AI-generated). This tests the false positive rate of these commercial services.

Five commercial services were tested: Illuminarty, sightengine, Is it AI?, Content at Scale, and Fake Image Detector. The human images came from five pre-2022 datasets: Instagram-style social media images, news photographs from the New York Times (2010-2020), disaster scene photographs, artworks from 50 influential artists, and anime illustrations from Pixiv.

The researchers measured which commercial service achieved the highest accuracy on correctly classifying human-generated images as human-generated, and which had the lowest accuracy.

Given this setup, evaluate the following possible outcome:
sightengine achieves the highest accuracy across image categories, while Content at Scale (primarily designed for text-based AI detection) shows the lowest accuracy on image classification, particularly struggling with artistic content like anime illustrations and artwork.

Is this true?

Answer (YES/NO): NO